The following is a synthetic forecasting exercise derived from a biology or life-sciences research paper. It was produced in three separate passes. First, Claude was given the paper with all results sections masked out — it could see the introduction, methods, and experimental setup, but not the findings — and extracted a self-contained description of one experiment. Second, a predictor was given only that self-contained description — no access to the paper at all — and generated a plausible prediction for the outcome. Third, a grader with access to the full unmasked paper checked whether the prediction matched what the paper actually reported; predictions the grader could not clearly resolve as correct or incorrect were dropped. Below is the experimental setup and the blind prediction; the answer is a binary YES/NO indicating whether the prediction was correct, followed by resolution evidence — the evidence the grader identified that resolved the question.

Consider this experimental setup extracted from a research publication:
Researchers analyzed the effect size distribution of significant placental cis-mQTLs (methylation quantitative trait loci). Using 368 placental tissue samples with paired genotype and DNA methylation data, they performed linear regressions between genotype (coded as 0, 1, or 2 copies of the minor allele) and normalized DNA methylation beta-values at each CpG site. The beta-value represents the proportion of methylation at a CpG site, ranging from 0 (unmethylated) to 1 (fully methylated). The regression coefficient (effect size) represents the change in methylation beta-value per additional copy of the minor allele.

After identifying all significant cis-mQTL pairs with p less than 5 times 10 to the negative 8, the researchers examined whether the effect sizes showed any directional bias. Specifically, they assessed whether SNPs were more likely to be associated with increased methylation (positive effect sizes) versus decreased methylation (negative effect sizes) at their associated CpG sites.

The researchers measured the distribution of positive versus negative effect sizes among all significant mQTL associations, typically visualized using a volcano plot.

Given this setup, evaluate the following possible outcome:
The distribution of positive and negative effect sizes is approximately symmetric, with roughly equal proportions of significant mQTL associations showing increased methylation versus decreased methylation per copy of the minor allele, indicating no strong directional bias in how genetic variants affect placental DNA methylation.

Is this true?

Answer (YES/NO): YES